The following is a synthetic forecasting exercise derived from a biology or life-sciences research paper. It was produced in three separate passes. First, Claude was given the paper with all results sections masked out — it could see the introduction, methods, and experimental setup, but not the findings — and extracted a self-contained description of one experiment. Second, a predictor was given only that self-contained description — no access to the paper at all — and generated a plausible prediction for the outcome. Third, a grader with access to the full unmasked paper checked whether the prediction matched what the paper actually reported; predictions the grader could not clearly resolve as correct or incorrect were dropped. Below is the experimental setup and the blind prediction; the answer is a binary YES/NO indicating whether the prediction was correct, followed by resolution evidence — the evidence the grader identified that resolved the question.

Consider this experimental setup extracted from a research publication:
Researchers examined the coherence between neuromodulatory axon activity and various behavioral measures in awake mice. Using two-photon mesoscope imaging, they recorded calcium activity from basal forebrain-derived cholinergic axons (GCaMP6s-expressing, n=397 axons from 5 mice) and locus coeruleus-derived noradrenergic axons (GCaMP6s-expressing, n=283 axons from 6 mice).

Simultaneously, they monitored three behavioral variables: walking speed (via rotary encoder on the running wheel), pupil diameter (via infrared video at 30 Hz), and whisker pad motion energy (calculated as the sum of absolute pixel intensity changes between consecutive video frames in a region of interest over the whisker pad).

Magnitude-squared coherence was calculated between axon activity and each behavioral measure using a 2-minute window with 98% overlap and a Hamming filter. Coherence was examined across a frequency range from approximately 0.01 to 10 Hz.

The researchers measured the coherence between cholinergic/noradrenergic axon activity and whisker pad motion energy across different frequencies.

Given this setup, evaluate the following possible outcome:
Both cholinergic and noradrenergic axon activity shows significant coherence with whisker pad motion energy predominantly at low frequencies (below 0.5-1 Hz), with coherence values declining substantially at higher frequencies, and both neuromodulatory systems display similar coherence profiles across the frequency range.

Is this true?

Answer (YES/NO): YES